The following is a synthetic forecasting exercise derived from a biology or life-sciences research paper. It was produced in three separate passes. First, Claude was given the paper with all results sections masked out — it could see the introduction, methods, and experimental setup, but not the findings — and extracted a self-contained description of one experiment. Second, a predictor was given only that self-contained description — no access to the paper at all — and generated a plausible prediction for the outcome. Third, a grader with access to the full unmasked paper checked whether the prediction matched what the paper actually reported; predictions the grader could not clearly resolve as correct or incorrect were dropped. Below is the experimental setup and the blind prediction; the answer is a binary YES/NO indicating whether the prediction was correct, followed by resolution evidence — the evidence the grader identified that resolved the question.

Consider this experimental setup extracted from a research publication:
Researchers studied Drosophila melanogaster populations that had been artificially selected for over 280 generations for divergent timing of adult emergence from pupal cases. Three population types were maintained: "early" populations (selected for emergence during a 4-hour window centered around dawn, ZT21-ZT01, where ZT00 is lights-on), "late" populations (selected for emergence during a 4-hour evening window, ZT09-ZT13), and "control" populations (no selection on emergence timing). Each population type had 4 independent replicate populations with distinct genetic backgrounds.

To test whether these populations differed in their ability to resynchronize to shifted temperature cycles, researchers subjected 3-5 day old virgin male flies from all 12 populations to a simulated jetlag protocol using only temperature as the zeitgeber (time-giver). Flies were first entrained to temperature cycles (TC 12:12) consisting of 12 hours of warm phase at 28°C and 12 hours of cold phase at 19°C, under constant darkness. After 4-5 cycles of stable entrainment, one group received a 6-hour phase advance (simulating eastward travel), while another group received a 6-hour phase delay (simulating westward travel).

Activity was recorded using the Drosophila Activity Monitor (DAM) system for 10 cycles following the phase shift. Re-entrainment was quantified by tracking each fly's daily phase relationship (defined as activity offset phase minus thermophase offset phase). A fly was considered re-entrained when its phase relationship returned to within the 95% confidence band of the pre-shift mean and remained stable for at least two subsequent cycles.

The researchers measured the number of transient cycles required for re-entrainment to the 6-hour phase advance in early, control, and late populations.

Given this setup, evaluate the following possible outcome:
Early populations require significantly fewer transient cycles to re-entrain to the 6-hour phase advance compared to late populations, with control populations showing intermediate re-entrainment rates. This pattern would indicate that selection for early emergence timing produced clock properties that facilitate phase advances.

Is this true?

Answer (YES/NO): NO